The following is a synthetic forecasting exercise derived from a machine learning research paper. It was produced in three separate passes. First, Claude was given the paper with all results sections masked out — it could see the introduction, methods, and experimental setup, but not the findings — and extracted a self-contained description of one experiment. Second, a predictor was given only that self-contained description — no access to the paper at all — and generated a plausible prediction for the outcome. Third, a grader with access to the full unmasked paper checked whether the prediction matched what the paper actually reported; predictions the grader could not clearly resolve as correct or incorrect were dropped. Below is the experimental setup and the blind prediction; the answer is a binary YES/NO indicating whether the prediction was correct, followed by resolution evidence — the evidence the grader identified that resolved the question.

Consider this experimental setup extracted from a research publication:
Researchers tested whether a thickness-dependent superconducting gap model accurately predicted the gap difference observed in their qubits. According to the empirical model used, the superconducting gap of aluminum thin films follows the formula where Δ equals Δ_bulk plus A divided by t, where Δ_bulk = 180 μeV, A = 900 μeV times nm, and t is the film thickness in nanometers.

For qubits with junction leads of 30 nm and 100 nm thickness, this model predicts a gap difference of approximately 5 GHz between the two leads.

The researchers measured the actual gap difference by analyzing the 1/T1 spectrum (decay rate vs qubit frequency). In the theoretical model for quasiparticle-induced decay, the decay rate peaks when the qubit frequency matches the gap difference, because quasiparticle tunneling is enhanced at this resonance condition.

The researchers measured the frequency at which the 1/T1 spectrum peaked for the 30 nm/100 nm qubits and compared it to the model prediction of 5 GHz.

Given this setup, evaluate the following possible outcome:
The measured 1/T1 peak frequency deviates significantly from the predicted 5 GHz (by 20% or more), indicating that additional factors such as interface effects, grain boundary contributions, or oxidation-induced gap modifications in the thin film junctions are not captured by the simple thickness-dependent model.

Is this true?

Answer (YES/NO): NO